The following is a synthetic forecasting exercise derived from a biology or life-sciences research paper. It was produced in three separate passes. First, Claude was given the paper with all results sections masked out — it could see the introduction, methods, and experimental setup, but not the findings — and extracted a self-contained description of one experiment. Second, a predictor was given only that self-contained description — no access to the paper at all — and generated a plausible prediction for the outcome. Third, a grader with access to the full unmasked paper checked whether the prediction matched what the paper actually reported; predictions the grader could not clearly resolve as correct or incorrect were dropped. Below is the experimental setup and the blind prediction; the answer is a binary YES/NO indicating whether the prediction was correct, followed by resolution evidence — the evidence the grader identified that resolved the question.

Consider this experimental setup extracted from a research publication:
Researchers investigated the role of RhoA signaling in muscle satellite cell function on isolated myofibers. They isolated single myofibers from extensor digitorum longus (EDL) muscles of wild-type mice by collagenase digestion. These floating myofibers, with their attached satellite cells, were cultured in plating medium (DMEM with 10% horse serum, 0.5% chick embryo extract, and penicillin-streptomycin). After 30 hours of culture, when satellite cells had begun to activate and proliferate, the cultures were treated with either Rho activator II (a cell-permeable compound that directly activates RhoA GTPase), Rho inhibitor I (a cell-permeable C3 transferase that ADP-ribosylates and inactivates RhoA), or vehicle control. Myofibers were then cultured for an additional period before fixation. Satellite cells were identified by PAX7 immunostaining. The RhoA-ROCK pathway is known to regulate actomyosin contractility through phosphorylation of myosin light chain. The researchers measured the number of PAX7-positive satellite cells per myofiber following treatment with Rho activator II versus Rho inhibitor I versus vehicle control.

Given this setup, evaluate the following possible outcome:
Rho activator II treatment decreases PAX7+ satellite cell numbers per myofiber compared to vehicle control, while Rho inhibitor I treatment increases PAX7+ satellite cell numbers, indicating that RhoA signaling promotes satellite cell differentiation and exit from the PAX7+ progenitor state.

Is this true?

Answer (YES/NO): NO